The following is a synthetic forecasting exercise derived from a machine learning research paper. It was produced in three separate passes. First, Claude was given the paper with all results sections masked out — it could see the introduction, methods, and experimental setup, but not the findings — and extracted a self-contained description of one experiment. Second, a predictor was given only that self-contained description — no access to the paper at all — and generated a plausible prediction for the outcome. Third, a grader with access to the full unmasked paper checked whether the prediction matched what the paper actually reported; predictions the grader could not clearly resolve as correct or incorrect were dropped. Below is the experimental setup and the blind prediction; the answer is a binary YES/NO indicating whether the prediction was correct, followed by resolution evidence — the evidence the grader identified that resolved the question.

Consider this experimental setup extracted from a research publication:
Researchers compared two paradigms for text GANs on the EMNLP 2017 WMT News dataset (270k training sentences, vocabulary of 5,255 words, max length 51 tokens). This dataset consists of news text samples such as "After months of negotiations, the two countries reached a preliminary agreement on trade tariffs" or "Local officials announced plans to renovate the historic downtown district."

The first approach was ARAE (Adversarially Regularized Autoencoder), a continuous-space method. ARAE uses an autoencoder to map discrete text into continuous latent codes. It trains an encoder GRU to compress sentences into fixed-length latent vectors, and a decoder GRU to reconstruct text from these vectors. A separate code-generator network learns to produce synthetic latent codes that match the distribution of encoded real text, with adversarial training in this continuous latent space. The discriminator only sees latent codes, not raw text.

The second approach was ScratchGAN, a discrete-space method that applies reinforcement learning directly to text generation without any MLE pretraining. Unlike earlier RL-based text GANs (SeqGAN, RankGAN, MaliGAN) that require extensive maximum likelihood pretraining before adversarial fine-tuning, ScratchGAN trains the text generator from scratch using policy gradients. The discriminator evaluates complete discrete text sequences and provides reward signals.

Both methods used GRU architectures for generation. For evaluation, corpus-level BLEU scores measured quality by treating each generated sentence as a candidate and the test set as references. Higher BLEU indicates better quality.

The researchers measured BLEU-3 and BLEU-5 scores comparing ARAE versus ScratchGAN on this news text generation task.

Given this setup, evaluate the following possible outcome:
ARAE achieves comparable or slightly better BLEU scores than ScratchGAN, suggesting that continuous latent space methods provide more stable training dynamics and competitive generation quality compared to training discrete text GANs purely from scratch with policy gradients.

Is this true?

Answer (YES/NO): YES